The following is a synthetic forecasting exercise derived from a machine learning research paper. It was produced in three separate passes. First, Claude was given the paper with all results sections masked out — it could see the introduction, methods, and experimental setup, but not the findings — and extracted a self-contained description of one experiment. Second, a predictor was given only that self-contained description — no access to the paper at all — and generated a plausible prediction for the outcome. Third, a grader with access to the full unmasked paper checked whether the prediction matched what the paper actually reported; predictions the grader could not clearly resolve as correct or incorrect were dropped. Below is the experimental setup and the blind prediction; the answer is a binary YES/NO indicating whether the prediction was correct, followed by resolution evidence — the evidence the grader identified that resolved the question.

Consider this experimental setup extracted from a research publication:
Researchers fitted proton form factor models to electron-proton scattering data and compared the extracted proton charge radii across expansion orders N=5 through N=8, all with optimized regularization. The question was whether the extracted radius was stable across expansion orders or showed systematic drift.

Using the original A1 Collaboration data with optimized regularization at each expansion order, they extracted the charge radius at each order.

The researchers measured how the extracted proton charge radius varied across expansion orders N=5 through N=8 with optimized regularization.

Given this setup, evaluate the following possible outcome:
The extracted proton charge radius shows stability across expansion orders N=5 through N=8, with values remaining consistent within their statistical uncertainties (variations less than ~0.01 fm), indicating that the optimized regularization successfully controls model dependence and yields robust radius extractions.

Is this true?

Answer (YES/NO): NO